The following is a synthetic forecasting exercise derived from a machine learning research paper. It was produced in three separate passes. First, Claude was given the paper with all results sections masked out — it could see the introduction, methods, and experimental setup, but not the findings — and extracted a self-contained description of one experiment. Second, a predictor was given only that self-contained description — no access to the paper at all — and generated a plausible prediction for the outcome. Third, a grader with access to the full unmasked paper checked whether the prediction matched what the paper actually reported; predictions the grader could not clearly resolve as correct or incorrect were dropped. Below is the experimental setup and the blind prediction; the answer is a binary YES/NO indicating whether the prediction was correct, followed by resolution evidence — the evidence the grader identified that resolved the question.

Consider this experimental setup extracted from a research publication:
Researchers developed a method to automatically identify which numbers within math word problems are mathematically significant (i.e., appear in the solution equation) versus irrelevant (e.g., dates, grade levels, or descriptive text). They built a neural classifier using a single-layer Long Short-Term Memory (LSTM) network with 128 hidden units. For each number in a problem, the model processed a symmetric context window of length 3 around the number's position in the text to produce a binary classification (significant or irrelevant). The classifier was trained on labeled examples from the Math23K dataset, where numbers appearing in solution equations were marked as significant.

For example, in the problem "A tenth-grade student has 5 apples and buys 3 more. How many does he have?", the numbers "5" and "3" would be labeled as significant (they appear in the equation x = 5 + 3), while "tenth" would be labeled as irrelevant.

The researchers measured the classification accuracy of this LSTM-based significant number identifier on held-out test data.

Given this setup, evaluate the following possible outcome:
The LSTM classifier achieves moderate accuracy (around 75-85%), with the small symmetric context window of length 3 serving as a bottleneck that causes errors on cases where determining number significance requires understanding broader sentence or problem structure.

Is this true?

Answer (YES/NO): NO